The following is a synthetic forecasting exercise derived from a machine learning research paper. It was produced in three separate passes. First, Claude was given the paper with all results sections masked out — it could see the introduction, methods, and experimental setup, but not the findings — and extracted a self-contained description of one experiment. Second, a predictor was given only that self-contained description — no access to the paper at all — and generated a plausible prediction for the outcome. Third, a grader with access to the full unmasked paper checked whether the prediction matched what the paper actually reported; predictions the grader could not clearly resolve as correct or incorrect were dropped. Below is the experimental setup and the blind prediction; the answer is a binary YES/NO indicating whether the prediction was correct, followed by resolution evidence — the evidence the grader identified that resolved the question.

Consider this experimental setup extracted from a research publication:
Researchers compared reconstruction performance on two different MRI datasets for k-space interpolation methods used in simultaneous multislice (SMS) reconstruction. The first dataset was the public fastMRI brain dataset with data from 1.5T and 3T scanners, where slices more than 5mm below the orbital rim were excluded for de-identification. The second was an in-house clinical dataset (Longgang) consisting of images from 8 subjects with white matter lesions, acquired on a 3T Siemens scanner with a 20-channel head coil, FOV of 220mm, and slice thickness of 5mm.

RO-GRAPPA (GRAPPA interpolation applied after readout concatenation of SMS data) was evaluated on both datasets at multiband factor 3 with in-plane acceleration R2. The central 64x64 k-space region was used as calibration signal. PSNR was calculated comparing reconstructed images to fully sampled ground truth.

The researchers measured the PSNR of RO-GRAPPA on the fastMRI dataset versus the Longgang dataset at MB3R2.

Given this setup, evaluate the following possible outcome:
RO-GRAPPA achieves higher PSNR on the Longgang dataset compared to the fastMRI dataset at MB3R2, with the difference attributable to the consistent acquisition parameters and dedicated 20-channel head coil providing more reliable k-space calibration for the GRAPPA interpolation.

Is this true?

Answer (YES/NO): YES